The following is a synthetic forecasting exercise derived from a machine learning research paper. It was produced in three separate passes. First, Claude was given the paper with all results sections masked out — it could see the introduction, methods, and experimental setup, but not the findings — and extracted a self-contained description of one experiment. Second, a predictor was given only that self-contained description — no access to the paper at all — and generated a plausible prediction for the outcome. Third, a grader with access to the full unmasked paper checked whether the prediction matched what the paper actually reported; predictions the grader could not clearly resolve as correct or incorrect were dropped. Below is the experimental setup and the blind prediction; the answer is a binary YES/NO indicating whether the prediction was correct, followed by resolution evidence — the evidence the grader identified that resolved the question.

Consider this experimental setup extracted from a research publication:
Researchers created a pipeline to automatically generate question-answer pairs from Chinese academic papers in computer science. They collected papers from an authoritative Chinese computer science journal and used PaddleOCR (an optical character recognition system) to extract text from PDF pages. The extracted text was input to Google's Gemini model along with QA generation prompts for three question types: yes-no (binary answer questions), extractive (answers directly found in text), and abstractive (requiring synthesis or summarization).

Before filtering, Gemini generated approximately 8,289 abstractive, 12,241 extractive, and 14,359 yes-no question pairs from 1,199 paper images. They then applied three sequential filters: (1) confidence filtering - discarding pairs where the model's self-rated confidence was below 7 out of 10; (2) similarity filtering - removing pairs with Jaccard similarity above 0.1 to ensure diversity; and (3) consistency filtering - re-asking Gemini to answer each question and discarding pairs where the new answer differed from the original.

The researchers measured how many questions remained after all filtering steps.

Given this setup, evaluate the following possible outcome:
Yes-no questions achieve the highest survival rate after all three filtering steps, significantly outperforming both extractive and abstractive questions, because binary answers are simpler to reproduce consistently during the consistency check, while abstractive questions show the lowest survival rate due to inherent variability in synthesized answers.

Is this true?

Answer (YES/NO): NO